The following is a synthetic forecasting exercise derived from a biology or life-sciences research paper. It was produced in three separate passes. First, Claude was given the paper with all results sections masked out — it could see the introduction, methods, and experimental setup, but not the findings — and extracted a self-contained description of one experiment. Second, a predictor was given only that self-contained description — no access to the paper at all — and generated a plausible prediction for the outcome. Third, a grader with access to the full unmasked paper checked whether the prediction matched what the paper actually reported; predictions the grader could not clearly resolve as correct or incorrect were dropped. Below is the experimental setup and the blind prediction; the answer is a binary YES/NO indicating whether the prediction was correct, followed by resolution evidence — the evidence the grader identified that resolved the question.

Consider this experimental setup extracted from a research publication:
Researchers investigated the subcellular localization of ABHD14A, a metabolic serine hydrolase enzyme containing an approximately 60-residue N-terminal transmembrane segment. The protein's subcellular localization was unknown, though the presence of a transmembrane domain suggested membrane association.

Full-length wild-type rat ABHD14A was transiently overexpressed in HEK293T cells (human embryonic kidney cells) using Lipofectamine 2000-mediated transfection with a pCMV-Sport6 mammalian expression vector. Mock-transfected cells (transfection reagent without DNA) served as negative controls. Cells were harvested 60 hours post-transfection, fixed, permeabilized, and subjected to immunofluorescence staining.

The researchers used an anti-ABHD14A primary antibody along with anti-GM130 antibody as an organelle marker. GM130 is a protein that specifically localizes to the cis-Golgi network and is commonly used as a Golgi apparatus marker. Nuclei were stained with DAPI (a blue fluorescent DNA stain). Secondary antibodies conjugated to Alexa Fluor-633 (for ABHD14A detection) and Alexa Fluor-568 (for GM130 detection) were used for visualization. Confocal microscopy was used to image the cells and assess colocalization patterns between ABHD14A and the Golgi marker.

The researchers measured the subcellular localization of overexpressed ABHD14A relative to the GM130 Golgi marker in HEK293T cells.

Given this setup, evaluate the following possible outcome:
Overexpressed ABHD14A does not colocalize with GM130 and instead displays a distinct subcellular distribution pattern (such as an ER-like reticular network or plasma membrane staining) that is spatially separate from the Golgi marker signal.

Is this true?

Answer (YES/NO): NO